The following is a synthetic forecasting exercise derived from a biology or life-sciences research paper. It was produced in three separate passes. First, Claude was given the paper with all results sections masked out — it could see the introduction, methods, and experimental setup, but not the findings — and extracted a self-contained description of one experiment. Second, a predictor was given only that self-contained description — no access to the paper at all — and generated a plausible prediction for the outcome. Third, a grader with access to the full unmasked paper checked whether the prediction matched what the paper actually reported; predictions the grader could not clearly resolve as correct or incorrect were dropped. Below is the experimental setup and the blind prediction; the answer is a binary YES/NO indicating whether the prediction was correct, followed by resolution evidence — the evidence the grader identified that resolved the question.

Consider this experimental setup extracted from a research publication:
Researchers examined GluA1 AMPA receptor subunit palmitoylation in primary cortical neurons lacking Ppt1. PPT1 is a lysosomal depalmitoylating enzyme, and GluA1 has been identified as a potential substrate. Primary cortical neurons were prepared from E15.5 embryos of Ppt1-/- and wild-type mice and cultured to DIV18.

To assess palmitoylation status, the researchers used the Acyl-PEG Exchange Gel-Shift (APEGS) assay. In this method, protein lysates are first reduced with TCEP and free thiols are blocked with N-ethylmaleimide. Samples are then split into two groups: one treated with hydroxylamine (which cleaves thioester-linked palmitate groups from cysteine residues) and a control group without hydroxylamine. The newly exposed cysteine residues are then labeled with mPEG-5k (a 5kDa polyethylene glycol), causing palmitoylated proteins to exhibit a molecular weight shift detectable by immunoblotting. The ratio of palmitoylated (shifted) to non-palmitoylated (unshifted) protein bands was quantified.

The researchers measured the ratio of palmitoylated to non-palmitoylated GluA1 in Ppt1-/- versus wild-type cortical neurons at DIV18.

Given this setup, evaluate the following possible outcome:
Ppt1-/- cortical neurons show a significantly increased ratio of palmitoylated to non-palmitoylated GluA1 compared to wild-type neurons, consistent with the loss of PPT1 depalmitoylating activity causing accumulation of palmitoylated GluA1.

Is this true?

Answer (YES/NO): NO